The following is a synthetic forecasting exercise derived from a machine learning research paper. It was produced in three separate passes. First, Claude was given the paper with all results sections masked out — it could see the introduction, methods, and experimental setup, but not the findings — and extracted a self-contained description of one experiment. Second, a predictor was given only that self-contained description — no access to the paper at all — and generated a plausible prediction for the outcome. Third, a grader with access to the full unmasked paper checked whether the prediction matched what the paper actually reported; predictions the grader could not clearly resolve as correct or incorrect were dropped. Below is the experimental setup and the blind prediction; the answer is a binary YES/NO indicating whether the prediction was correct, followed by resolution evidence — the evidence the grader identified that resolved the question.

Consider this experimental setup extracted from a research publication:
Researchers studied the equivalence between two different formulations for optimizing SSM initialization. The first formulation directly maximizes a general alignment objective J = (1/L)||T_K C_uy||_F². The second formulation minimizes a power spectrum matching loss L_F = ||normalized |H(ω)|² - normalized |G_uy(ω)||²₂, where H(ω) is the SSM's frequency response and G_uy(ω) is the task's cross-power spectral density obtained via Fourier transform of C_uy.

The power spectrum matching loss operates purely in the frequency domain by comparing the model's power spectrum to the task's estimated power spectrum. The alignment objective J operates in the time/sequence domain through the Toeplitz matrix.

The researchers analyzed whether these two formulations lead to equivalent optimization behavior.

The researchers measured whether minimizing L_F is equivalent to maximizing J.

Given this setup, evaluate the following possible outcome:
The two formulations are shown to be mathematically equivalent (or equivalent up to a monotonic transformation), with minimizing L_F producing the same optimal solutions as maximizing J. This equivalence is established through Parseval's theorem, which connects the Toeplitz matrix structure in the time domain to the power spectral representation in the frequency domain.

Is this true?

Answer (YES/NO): YES